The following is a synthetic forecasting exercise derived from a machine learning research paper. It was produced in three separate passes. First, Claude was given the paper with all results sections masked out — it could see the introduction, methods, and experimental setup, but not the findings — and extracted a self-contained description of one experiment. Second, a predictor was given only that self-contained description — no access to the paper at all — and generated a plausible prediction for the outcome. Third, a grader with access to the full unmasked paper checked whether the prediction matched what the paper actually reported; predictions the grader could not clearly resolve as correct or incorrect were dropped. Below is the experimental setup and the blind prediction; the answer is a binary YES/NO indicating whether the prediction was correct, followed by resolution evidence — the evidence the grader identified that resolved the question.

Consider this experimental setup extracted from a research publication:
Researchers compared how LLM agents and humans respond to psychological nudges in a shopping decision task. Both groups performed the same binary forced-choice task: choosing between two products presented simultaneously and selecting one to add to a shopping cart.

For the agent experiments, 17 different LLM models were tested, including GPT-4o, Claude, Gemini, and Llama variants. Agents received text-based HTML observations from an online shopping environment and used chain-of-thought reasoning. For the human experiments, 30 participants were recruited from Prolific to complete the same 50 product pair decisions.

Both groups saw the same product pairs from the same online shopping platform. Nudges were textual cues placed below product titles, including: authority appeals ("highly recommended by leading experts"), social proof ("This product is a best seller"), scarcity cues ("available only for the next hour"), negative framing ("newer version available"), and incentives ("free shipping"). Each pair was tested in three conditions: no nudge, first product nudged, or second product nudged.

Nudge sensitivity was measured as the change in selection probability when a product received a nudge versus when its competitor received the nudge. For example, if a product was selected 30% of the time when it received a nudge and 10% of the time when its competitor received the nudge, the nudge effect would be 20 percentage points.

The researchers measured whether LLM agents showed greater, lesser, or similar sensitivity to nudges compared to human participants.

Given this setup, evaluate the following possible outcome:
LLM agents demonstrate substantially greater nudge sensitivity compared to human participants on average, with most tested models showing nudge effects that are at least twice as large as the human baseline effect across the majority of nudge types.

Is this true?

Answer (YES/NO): NO